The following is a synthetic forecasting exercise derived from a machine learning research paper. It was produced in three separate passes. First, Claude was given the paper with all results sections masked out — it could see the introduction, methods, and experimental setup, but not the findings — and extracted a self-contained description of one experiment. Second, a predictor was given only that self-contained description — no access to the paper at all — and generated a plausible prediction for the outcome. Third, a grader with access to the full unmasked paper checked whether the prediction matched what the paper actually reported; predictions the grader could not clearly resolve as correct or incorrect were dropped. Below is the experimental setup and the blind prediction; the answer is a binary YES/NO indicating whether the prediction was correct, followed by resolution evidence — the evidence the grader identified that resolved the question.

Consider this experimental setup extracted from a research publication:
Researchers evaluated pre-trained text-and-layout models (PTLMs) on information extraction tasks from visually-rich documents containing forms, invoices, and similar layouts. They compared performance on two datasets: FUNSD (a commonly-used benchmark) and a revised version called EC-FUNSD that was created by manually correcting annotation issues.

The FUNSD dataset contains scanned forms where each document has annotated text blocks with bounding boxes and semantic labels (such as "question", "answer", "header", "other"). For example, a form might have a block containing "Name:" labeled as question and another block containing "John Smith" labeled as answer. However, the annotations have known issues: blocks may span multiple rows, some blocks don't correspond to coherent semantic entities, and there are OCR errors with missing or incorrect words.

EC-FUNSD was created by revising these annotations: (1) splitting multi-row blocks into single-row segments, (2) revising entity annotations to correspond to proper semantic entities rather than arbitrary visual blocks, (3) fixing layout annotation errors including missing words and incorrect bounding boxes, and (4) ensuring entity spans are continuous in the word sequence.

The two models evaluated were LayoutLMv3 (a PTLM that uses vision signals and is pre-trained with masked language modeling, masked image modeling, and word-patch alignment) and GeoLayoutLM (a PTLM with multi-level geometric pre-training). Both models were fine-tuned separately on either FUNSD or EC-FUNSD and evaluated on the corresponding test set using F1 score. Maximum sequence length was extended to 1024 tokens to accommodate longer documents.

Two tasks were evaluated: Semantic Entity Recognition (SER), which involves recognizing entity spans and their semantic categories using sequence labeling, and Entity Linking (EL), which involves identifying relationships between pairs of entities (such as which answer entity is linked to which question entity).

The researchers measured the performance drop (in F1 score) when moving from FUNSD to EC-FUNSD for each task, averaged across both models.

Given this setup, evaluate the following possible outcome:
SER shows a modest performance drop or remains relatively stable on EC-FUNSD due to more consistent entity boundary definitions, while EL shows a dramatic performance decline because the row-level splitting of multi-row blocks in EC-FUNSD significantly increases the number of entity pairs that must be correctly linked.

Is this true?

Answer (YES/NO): NO